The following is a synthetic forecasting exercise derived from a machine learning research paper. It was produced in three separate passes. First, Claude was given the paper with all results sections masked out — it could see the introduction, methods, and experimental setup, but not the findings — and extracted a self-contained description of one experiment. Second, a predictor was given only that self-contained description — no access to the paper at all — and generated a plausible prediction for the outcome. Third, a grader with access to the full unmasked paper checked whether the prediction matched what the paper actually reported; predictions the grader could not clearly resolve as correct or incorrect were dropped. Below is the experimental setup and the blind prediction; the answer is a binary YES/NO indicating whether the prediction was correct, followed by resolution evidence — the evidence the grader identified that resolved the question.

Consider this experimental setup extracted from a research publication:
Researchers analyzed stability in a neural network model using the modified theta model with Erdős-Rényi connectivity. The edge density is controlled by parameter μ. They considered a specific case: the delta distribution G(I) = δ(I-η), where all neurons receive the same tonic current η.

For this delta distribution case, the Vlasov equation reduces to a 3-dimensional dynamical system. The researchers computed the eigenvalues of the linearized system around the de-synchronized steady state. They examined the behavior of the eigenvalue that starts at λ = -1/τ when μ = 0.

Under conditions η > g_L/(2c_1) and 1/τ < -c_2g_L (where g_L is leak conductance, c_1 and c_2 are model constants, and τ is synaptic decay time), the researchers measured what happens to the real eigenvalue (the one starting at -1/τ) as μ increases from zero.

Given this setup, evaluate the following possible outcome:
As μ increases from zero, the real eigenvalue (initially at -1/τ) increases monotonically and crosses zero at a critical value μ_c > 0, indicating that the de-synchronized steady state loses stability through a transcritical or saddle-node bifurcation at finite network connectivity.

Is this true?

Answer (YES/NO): NO